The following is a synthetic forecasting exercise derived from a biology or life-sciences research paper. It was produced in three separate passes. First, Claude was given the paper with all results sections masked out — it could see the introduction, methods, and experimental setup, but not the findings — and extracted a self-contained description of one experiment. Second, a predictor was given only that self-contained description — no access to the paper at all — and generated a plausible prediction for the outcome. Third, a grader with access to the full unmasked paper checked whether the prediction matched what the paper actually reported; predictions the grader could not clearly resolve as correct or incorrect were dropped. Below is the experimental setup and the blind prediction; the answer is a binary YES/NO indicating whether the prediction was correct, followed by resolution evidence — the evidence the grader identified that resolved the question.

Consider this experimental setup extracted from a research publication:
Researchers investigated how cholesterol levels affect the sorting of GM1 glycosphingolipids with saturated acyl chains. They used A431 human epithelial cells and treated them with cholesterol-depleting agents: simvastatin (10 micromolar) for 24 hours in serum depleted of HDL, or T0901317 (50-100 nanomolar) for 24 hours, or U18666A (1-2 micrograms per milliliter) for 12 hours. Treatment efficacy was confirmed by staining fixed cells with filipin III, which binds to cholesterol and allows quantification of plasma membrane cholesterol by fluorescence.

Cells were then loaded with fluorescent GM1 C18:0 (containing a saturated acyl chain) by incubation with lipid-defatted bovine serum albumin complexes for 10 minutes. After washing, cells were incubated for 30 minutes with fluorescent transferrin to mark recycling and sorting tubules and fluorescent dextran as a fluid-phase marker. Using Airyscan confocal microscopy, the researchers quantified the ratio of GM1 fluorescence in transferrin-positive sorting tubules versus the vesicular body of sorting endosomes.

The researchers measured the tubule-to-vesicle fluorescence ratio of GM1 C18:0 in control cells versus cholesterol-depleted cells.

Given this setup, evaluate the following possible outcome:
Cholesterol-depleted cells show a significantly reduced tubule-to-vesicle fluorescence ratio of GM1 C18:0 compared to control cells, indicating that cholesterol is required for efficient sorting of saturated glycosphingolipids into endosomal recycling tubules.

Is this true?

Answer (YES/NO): NO